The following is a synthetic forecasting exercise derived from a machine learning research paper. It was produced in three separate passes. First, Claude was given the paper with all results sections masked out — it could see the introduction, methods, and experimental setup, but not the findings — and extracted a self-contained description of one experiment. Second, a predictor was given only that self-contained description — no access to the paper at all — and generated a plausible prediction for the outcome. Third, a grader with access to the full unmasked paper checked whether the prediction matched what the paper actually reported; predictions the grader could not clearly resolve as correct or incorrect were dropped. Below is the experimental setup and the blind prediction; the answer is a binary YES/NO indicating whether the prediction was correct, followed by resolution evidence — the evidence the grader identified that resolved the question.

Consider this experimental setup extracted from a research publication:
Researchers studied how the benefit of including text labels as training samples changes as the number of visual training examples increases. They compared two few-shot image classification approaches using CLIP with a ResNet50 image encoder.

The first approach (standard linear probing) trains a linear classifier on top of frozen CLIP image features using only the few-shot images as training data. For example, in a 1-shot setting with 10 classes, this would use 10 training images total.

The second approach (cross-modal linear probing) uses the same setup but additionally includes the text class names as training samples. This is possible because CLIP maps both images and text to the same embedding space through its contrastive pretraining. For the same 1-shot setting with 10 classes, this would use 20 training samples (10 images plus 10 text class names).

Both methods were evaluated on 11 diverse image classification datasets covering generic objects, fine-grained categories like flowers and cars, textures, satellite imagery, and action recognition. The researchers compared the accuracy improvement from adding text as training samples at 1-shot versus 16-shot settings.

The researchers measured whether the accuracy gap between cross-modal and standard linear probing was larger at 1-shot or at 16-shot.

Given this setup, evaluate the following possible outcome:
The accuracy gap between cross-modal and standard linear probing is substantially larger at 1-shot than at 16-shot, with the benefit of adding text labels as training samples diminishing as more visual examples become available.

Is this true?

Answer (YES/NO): YES